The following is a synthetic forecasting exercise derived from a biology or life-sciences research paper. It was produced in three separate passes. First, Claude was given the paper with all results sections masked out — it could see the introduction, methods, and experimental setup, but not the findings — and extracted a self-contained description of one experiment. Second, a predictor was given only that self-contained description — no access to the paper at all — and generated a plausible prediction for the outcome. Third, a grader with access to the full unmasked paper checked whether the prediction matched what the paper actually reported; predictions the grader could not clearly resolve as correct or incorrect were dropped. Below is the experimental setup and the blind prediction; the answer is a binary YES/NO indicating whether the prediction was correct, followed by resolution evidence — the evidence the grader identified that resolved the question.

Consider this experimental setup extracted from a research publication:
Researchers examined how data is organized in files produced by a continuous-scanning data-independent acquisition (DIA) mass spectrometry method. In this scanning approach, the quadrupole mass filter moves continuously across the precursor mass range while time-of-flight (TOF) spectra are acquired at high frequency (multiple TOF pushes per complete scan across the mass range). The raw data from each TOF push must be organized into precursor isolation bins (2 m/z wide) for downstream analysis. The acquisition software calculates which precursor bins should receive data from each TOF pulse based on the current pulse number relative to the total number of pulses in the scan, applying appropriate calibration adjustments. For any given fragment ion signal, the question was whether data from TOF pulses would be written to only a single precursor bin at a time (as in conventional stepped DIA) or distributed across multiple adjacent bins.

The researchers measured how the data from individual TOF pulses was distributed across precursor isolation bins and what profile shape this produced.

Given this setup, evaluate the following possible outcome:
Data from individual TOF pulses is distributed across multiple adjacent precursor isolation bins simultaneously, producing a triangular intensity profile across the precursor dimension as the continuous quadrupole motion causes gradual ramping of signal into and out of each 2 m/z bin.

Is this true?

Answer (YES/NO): YES